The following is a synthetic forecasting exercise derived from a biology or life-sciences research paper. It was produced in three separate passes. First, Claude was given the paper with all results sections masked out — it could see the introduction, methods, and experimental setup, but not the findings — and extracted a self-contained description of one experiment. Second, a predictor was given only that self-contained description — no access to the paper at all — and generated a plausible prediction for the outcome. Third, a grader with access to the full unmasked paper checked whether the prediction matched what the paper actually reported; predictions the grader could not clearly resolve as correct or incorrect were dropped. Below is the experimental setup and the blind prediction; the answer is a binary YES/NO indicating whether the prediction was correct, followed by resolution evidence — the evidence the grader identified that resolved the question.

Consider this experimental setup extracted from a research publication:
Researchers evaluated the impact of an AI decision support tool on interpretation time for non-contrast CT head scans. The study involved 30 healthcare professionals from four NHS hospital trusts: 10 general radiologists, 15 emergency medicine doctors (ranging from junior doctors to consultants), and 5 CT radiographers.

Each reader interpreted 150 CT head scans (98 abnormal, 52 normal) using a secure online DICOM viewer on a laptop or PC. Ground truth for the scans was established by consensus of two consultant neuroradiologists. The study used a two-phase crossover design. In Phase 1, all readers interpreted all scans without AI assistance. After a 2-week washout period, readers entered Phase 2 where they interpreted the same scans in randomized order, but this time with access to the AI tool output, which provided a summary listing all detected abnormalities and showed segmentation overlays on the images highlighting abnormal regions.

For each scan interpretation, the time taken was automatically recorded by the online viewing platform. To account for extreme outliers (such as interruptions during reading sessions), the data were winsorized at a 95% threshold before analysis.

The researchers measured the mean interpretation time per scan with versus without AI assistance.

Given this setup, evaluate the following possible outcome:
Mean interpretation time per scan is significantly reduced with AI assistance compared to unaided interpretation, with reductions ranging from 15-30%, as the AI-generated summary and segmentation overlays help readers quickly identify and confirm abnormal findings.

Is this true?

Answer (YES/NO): NO